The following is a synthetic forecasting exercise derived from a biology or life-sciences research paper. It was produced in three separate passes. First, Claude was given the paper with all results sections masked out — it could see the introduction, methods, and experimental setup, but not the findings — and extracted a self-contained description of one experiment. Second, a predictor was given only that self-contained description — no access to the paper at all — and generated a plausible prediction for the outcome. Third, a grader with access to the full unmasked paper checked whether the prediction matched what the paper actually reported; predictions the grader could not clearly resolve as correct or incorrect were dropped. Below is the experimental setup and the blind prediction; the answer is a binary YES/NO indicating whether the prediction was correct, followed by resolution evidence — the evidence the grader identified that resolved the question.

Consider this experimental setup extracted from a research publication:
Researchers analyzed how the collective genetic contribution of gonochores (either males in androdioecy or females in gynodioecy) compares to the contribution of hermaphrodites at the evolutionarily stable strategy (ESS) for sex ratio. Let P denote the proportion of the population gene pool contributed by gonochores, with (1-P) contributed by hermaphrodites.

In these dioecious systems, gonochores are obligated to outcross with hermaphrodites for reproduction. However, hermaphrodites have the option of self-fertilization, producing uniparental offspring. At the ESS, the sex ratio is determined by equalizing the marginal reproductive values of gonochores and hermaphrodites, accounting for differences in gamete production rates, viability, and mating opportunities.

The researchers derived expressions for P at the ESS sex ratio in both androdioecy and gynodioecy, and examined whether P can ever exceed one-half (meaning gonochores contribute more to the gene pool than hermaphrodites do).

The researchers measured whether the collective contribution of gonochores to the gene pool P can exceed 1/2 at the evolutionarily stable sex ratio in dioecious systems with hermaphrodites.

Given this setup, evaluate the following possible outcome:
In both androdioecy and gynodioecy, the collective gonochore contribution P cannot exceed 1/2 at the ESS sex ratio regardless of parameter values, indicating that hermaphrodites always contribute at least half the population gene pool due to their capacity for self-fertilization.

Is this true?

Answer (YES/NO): YES